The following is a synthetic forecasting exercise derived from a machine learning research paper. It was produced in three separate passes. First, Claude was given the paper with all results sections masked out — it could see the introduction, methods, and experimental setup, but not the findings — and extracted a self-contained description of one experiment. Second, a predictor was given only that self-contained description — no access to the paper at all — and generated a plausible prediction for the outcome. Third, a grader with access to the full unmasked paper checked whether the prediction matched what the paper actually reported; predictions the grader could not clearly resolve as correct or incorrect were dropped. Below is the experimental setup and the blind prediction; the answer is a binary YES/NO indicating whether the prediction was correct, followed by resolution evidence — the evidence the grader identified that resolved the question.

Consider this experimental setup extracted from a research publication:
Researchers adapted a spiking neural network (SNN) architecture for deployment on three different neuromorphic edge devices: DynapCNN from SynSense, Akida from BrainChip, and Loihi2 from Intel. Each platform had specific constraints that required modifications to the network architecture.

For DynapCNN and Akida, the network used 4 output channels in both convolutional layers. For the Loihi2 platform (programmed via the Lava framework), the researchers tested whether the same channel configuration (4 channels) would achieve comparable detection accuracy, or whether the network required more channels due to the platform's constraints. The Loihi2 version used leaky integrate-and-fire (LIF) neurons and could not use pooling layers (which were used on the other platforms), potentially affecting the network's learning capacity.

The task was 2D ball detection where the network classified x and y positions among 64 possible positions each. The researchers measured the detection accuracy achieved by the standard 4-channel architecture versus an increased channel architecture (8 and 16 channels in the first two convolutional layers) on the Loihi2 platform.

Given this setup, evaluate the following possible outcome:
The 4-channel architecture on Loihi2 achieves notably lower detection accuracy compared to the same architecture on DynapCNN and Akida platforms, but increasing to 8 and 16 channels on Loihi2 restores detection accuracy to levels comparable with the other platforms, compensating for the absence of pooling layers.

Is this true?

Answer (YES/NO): YES